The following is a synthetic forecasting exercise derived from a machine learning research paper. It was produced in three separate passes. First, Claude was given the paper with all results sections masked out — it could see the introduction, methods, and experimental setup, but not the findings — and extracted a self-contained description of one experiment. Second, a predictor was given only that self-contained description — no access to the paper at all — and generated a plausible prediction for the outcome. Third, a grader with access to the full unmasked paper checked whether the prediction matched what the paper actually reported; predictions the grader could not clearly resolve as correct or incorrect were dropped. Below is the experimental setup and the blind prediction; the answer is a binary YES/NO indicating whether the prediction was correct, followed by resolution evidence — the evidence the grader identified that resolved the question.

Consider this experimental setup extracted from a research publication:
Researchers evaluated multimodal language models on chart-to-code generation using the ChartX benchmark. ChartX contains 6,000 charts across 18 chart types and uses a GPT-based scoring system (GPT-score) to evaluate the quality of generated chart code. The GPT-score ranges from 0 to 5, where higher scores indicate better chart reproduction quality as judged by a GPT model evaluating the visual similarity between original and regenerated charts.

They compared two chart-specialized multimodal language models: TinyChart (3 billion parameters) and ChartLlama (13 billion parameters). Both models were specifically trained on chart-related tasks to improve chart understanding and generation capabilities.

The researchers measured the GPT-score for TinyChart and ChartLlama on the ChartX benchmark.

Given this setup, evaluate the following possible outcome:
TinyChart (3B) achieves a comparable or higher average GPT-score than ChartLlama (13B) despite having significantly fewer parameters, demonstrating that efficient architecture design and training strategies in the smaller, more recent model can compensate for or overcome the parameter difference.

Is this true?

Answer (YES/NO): YES